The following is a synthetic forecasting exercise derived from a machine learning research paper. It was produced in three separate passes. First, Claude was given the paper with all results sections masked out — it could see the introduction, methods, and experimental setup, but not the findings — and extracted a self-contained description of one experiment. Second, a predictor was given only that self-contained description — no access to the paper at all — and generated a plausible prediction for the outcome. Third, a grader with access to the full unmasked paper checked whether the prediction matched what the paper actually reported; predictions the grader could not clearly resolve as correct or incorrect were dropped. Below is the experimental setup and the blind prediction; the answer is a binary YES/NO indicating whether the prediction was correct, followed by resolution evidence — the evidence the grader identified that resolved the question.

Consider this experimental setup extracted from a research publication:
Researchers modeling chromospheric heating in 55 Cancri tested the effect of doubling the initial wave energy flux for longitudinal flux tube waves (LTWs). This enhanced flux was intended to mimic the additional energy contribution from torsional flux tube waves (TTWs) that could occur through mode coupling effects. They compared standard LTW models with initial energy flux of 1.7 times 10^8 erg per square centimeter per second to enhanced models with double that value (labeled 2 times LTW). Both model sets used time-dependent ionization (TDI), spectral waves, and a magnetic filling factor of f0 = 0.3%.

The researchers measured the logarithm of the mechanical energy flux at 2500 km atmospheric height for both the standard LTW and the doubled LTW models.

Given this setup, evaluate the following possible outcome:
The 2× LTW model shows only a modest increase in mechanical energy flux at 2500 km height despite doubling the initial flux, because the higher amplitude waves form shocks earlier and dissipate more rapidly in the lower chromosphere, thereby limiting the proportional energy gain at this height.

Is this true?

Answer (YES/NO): YES